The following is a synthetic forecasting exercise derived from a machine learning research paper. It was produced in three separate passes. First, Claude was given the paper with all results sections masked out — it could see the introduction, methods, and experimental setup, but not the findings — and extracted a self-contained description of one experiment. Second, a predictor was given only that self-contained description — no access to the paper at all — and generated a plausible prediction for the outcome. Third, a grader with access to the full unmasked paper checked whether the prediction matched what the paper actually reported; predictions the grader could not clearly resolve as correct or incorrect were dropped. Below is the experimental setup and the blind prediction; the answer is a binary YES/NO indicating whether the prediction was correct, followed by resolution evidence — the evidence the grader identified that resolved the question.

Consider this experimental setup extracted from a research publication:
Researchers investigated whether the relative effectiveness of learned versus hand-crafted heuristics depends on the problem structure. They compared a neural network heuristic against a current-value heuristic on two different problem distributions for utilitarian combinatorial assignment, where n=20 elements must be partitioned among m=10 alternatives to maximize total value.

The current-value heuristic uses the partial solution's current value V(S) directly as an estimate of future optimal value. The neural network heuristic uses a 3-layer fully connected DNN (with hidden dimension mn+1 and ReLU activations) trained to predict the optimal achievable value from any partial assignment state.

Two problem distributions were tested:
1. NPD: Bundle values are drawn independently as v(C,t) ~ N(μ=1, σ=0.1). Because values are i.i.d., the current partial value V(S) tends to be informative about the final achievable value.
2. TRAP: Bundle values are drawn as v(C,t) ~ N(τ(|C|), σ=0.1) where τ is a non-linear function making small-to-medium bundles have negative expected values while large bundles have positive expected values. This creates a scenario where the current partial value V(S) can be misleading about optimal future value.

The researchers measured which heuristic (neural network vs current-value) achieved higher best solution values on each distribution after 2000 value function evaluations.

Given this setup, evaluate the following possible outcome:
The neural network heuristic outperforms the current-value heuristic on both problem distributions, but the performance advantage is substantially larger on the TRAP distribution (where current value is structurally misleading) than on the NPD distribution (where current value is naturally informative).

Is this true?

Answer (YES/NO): NO